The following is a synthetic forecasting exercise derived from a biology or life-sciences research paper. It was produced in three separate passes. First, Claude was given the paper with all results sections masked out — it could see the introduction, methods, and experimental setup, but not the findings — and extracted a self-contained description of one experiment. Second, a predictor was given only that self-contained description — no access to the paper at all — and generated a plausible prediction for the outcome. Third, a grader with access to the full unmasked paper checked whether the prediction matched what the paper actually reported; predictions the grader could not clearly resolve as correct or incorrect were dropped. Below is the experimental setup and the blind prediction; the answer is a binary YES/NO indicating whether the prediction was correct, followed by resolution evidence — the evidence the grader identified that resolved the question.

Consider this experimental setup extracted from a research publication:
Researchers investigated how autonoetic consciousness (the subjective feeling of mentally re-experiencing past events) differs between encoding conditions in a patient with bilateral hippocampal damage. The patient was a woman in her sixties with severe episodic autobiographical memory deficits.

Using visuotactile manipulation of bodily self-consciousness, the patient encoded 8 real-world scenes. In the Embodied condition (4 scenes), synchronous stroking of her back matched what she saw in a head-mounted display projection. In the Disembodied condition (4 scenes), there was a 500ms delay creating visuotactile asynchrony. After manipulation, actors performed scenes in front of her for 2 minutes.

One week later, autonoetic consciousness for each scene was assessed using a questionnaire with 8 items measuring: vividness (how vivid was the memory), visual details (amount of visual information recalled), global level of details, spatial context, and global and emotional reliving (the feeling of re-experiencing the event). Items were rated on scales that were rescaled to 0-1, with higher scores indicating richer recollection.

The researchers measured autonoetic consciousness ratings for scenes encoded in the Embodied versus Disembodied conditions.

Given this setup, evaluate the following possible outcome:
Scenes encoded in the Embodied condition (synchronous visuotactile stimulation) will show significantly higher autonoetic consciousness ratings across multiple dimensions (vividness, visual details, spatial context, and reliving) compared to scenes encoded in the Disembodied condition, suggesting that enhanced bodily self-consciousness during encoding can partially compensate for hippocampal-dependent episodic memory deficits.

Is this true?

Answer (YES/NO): NO